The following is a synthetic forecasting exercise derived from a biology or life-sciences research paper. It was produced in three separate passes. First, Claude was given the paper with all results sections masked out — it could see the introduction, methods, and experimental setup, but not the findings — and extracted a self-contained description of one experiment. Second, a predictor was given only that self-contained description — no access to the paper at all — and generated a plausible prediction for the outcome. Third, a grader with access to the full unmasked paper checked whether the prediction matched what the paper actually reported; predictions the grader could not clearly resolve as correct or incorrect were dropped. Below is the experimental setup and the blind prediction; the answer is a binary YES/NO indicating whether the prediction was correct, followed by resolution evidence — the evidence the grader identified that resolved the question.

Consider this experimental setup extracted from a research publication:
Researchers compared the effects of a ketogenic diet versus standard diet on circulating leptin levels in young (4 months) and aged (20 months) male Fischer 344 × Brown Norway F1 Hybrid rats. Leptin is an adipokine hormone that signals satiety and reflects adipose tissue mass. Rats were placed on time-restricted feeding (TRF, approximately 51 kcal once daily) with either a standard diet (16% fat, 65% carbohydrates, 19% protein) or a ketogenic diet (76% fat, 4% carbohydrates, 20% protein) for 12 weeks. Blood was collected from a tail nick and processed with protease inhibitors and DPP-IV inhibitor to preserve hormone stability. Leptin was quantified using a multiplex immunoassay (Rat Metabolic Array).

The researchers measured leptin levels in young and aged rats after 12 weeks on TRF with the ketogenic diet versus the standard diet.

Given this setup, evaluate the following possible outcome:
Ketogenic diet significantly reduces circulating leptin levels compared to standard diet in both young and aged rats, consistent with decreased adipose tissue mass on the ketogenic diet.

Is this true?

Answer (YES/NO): NO